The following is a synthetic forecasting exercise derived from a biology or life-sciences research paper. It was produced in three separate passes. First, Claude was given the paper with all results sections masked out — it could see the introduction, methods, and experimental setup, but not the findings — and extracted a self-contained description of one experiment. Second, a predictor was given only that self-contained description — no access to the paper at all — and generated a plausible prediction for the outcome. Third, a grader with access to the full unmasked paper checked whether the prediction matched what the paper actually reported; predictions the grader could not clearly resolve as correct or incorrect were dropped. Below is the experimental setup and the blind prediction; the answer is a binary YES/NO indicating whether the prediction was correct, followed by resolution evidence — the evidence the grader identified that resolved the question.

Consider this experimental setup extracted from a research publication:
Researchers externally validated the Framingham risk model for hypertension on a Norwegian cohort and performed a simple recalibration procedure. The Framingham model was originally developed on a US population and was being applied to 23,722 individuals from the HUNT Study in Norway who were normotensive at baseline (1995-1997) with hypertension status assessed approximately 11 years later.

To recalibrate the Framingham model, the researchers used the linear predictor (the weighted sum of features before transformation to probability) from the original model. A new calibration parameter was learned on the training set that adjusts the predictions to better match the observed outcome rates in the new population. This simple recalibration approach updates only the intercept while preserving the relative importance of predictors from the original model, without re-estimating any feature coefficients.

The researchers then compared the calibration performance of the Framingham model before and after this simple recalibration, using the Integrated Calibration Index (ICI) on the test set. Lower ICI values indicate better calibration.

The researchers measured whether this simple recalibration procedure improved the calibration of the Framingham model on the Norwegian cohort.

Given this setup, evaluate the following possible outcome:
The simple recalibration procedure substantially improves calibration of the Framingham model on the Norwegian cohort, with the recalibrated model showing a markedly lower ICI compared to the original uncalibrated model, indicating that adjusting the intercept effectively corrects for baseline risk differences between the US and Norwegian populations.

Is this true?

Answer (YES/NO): YES